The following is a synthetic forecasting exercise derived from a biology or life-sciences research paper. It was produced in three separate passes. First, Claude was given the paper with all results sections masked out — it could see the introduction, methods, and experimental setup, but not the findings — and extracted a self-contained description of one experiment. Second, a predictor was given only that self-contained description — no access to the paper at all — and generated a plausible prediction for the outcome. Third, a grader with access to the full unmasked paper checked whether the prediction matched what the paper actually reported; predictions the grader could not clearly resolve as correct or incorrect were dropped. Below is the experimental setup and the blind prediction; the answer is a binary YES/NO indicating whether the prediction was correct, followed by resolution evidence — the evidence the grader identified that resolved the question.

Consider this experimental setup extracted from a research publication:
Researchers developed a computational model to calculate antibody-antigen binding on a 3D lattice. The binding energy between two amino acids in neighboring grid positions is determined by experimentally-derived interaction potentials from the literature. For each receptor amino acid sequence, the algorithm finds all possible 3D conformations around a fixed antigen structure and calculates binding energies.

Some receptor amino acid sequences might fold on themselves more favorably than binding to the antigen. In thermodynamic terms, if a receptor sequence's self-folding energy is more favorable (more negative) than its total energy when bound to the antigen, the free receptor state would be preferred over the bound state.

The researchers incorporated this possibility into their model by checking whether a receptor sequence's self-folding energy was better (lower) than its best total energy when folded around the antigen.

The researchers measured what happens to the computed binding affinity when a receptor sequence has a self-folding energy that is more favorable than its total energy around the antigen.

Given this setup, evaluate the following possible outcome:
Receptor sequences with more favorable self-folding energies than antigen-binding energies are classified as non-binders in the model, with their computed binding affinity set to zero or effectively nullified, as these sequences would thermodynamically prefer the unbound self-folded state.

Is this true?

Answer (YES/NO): YES